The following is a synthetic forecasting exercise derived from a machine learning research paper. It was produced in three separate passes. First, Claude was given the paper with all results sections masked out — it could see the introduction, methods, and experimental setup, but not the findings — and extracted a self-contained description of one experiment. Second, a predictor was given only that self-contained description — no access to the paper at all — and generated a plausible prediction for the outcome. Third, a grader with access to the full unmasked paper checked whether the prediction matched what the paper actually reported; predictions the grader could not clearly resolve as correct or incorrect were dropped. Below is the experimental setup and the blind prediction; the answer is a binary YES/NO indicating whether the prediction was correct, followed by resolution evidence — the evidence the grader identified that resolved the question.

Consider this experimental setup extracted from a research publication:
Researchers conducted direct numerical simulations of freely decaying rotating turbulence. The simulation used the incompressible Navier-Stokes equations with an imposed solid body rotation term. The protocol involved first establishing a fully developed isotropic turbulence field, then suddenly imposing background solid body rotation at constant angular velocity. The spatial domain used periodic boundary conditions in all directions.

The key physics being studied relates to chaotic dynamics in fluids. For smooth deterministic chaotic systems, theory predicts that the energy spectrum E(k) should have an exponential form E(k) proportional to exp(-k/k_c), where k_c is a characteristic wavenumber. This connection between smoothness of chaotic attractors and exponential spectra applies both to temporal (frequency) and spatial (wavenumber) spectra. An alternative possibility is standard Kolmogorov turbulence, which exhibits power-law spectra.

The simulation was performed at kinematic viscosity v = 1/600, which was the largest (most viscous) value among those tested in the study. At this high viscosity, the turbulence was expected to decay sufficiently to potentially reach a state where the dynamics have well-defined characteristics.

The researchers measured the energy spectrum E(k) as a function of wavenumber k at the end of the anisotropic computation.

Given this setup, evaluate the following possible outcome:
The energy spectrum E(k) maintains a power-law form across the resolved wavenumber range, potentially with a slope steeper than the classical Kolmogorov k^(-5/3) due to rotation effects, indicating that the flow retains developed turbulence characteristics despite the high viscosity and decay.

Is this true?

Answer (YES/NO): NO